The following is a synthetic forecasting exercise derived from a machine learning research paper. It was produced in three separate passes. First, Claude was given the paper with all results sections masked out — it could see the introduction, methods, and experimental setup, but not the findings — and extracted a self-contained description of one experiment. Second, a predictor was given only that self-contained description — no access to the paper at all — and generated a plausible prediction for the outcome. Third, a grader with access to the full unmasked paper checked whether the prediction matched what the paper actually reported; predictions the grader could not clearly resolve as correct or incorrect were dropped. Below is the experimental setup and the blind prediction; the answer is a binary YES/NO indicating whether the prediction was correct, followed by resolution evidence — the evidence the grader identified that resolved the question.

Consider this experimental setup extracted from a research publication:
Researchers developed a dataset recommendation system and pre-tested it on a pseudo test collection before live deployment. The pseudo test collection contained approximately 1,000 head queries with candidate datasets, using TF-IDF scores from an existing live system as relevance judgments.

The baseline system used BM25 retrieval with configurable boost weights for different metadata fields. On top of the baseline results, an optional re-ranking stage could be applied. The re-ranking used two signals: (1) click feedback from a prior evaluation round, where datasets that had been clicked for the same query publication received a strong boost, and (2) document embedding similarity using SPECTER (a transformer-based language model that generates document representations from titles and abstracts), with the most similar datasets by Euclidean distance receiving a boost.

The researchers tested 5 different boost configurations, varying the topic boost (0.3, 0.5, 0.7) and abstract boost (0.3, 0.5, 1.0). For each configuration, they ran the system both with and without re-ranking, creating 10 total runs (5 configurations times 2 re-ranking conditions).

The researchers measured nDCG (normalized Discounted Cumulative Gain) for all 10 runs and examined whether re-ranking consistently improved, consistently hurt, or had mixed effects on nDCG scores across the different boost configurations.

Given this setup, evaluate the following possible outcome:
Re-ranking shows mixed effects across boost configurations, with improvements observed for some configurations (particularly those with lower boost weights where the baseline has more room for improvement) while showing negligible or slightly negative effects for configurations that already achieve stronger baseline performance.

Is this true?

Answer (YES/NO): NO